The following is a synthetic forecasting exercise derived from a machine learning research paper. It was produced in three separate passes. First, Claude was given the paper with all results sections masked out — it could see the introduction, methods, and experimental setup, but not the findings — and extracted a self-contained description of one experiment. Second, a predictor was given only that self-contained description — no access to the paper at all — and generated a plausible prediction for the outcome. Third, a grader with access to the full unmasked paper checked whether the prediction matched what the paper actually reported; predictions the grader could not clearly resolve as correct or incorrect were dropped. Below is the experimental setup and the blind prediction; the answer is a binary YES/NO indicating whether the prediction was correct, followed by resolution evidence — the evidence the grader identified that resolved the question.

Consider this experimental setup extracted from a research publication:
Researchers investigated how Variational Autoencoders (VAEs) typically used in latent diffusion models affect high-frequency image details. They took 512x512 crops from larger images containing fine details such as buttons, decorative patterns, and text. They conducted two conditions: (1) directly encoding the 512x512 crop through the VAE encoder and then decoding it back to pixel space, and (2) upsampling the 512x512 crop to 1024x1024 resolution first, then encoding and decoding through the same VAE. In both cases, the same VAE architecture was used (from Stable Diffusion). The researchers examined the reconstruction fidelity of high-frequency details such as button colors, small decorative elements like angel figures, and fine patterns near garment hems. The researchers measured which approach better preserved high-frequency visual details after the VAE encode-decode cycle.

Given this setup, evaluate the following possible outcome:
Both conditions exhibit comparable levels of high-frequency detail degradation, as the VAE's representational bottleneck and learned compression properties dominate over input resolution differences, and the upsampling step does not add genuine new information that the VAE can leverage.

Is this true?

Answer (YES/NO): NO